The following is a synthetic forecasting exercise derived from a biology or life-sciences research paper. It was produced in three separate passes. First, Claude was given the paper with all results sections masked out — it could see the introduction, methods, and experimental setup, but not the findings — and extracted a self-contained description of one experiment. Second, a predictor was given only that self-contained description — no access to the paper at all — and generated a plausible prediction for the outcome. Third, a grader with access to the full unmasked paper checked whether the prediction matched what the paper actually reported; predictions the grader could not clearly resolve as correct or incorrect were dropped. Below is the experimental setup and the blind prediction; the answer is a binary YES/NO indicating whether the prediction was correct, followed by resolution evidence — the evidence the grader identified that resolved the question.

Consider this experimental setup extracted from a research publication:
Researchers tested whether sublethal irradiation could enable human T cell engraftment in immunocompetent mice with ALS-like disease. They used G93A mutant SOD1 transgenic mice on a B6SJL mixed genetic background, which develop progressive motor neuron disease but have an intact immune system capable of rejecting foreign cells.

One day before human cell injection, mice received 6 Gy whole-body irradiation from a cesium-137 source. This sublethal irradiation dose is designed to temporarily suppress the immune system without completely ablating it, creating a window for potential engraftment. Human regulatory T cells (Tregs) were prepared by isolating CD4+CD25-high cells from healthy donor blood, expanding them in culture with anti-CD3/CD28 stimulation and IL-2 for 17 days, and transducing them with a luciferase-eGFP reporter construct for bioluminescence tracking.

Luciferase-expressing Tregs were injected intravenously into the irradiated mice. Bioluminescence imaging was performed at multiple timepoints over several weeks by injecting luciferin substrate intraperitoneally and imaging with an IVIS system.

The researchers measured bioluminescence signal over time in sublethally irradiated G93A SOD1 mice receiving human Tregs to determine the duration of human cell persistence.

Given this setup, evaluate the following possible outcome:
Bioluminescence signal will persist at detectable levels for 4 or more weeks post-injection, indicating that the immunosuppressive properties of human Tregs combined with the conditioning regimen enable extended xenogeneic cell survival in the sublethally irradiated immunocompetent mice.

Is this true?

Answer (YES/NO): NO